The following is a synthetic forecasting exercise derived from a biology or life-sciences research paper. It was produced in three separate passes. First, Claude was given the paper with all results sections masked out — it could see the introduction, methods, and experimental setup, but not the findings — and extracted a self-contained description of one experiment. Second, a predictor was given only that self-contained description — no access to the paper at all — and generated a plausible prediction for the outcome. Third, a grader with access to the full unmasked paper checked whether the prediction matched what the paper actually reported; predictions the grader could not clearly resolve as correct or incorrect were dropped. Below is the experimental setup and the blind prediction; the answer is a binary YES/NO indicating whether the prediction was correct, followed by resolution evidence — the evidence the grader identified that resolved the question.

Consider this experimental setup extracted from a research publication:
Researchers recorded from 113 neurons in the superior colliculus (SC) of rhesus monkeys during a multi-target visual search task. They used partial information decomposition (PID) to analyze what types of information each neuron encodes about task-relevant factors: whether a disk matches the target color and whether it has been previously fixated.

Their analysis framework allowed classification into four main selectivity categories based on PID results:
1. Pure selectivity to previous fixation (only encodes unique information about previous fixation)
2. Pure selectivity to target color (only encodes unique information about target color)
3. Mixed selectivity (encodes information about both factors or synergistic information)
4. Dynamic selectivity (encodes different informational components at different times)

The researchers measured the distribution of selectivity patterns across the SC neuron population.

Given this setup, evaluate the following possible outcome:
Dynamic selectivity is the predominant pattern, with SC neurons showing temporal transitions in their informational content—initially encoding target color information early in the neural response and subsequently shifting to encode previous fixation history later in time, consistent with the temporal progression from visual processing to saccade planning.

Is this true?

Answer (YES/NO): NO